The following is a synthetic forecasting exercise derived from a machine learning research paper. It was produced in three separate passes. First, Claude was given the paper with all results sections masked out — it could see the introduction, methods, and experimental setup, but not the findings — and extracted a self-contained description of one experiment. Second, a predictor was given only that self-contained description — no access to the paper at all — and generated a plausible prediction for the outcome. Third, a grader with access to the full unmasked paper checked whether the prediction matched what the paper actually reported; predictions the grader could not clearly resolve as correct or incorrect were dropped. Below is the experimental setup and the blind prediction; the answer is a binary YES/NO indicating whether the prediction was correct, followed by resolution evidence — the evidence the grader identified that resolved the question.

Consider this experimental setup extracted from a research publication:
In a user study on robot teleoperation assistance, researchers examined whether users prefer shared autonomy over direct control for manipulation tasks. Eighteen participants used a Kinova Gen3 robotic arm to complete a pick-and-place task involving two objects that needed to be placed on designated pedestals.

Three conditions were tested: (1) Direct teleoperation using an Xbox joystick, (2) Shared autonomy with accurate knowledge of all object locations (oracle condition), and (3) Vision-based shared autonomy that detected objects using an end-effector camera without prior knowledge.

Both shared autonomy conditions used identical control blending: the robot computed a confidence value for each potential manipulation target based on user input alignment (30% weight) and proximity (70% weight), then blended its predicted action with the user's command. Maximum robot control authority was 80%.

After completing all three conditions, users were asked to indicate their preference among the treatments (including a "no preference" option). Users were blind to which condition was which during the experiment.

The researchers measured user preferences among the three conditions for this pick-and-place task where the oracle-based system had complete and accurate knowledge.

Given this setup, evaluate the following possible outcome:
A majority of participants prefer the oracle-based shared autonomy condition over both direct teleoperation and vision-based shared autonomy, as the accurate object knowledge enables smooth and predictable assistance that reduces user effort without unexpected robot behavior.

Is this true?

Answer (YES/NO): NO